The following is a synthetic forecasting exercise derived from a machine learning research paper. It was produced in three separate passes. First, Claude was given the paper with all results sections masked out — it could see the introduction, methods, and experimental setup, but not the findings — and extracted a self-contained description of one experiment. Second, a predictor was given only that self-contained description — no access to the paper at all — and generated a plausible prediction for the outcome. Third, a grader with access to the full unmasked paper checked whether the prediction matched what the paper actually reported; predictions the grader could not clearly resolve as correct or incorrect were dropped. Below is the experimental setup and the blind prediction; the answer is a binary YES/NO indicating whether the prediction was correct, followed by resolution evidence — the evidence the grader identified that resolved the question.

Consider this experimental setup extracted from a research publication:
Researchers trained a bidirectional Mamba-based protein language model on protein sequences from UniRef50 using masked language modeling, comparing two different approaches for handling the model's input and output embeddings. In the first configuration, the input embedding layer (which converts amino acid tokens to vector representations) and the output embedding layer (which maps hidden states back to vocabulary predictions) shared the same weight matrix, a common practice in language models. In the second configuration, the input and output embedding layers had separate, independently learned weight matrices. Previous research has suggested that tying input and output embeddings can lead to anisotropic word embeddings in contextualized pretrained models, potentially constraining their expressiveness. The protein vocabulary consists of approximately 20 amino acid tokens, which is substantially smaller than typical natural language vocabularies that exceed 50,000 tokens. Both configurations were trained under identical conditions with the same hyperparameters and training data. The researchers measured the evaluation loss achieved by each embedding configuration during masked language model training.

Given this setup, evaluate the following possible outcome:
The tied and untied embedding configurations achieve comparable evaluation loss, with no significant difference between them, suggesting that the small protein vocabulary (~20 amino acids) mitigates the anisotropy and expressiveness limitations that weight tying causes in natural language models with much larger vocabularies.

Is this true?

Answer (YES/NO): NO